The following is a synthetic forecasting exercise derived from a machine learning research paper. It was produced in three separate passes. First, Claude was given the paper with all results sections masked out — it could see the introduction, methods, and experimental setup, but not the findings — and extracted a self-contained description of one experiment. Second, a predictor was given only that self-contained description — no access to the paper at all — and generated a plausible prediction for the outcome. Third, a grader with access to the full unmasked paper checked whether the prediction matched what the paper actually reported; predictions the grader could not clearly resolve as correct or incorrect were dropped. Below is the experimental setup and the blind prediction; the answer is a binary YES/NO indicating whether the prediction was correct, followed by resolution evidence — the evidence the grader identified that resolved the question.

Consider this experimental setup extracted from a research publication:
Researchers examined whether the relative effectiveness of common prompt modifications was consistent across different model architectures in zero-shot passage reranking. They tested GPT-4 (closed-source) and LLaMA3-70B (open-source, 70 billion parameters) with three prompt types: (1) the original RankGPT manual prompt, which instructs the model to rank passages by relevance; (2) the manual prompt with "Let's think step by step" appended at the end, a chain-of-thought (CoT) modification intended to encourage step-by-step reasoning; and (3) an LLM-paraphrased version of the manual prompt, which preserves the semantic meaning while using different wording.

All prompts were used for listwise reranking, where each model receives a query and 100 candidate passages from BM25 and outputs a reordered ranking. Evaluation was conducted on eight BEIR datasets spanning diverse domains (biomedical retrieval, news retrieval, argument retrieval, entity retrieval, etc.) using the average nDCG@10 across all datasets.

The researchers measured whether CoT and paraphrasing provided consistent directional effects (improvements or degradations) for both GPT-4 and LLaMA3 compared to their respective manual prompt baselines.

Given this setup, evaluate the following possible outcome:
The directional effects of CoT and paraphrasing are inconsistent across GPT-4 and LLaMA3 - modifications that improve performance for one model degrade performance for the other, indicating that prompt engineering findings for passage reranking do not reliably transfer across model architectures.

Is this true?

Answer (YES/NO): NO